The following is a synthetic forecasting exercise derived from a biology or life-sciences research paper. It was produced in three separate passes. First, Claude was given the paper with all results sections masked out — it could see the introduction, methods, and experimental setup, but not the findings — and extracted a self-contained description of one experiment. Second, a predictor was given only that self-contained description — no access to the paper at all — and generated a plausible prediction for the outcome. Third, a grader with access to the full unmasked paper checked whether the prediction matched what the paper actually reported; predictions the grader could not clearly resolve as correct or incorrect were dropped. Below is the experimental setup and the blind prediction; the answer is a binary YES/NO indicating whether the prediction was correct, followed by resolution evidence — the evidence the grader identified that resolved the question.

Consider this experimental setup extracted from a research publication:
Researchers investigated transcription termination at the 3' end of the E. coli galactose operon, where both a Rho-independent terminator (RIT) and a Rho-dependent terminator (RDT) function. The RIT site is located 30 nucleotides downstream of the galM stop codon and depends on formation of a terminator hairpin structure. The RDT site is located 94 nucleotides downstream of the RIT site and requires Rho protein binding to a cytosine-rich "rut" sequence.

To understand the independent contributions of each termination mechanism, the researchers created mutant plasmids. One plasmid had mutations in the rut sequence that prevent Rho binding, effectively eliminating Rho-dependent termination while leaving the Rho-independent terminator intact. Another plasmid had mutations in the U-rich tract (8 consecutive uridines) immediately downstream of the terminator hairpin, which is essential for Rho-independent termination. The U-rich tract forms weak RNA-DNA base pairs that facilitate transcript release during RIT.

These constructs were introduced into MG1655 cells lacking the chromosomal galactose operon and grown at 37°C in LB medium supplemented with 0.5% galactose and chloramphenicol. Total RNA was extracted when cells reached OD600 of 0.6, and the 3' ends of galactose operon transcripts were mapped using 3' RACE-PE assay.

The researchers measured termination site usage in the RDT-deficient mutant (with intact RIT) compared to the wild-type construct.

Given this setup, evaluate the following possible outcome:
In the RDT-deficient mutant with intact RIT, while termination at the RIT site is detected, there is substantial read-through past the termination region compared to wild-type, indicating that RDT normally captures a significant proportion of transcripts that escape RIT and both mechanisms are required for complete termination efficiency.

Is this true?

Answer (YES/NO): YES